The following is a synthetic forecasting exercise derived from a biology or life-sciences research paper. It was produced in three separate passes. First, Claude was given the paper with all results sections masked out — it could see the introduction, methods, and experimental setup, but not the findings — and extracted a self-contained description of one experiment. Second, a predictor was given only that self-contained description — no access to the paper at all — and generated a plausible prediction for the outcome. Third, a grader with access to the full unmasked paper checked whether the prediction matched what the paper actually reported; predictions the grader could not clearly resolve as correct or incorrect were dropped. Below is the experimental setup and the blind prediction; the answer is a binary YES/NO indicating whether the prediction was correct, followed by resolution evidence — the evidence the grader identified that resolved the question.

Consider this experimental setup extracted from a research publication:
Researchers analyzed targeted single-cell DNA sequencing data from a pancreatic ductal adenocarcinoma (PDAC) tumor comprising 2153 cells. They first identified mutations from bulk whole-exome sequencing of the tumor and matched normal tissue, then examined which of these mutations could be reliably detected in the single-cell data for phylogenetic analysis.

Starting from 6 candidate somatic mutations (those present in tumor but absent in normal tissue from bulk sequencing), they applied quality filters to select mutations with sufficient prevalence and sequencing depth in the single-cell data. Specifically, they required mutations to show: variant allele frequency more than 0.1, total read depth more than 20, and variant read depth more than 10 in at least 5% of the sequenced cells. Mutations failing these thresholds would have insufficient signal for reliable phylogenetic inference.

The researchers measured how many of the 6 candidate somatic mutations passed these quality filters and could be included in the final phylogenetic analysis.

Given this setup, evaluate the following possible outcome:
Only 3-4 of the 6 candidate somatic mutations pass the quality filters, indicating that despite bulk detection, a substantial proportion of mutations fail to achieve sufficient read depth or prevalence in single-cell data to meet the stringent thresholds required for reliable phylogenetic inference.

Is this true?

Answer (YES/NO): YES